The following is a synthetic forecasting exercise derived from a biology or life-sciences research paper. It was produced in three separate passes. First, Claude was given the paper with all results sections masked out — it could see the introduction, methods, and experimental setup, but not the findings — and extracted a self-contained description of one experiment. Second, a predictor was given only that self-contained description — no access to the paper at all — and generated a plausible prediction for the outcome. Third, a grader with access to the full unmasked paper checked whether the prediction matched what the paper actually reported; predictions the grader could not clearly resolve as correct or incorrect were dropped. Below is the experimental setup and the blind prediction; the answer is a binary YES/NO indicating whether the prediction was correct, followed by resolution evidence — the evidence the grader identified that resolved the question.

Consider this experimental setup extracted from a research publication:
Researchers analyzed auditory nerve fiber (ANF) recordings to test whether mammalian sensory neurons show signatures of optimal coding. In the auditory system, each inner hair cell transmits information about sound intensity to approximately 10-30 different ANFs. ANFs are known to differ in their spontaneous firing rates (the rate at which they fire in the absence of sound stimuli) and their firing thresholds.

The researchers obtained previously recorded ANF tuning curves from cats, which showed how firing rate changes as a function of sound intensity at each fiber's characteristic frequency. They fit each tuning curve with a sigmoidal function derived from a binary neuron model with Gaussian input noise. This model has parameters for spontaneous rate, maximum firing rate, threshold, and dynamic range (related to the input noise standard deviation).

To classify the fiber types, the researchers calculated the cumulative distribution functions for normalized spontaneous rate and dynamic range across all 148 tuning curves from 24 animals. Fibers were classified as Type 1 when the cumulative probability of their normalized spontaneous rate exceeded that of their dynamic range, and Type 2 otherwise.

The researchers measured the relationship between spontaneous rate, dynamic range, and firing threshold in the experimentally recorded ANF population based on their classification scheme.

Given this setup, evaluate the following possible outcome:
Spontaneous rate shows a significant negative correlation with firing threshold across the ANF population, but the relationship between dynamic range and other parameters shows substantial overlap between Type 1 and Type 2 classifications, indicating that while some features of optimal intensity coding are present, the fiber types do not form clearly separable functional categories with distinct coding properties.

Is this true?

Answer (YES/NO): NO